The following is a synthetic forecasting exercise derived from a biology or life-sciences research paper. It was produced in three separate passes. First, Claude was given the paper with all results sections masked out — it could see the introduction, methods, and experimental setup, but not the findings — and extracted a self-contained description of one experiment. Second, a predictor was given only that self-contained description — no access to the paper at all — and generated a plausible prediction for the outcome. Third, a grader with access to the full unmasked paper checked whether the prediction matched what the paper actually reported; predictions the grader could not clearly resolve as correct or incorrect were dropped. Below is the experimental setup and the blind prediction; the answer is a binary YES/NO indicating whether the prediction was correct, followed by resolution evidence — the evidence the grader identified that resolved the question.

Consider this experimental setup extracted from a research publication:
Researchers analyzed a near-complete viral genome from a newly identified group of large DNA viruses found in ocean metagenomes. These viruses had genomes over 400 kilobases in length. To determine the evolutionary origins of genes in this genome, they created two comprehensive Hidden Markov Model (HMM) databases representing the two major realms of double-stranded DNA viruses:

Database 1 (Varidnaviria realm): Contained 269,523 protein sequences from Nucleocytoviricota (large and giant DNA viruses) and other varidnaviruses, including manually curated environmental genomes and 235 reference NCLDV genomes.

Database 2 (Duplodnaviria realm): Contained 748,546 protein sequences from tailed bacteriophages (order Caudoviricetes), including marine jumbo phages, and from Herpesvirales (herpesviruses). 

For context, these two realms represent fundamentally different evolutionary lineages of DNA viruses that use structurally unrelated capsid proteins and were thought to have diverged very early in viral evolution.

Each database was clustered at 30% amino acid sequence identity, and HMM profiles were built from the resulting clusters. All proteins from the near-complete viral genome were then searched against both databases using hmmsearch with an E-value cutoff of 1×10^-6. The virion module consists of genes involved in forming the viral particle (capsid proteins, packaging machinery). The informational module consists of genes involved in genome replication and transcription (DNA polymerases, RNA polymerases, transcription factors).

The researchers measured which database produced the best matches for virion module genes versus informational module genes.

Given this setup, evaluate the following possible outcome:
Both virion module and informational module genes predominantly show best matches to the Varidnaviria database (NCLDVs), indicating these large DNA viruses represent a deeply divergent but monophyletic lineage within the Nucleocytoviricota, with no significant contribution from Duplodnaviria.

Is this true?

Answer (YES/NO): NO